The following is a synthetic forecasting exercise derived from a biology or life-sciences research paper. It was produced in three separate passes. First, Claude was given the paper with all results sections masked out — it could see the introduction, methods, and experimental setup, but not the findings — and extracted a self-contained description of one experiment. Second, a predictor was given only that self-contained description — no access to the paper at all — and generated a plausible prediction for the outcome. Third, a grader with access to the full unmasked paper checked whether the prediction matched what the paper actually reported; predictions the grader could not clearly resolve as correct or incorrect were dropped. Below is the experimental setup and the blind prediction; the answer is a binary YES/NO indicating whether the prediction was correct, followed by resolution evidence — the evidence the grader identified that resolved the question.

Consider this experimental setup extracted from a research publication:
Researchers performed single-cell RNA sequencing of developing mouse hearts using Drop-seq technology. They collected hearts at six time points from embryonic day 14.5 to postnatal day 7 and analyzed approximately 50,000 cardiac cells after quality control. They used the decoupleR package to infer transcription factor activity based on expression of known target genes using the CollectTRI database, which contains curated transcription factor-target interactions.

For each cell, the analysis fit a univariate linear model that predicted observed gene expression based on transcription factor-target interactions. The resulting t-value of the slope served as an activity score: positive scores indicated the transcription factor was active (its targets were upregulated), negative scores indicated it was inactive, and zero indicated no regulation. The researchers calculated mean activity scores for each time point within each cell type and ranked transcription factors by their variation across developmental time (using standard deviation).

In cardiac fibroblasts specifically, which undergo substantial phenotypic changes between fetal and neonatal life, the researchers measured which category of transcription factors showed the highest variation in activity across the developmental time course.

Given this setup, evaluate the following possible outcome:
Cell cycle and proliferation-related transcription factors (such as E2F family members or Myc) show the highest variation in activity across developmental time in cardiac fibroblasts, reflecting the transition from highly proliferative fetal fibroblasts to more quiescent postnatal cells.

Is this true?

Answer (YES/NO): NO